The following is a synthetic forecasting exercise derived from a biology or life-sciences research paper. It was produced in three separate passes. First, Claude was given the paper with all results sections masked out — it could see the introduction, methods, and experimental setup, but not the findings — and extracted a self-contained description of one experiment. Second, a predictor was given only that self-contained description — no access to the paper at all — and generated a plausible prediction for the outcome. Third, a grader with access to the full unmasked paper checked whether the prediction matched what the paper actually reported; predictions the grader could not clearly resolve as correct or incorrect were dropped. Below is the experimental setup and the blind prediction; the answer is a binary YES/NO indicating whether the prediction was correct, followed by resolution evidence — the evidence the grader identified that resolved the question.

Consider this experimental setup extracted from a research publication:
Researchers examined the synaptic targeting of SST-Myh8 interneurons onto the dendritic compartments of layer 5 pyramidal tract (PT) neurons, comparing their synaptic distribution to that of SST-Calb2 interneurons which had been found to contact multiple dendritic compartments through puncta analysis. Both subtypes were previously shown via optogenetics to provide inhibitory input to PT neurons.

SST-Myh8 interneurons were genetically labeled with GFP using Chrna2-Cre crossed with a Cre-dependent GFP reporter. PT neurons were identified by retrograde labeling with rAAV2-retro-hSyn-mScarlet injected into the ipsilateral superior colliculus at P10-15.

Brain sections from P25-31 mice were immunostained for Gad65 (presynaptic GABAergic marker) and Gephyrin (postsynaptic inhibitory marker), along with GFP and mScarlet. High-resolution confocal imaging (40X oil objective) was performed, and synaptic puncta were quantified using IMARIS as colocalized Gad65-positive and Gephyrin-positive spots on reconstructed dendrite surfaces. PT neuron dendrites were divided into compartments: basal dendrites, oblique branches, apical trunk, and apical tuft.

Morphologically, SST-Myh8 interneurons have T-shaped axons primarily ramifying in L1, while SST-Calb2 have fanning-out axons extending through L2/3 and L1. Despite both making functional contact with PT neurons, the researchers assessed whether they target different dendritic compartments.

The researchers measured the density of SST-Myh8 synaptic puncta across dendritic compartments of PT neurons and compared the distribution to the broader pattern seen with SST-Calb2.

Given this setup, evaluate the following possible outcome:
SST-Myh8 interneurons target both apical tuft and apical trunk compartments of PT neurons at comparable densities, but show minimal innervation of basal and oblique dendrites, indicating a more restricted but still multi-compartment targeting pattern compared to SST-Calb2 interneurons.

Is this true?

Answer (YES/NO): NO